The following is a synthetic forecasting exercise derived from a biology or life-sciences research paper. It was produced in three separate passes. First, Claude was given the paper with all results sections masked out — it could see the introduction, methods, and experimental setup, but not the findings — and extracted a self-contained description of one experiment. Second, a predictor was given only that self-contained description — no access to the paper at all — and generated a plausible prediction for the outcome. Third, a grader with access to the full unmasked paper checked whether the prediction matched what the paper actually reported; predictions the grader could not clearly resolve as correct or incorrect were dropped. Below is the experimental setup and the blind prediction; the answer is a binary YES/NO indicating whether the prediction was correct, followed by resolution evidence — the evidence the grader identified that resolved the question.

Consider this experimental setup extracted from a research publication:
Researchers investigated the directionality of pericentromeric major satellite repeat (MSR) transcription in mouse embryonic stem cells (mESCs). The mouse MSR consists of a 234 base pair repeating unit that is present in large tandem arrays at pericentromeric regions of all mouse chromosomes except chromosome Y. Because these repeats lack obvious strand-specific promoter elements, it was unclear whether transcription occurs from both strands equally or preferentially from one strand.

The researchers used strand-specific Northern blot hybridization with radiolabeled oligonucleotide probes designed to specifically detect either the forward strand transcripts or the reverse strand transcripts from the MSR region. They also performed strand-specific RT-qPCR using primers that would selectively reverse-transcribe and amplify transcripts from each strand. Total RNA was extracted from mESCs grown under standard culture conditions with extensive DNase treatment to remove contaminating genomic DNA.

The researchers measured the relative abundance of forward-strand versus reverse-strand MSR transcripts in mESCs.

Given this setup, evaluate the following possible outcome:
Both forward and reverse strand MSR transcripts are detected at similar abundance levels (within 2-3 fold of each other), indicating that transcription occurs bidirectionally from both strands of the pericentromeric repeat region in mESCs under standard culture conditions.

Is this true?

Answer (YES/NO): YES